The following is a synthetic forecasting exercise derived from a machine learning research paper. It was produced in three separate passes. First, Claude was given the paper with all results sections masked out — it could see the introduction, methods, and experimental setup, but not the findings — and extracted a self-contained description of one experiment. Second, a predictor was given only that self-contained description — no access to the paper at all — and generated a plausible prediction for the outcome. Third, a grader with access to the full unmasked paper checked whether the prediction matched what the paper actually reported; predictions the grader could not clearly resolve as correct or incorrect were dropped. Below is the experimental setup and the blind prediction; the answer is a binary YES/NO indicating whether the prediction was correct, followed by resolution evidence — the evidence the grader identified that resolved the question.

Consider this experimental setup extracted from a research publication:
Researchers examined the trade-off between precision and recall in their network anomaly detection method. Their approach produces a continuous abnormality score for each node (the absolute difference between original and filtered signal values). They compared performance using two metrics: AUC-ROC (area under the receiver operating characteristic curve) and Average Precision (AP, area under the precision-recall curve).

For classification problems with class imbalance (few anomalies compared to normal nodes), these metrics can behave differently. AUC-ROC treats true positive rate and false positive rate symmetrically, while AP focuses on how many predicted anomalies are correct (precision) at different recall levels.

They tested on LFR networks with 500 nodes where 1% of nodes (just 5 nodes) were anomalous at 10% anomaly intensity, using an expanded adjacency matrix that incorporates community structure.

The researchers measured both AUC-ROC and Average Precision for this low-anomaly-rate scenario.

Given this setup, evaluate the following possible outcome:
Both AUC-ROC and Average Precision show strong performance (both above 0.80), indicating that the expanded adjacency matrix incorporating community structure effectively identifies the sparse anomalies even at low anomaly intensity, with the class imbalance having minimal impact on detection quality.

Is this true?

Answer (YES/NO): NO